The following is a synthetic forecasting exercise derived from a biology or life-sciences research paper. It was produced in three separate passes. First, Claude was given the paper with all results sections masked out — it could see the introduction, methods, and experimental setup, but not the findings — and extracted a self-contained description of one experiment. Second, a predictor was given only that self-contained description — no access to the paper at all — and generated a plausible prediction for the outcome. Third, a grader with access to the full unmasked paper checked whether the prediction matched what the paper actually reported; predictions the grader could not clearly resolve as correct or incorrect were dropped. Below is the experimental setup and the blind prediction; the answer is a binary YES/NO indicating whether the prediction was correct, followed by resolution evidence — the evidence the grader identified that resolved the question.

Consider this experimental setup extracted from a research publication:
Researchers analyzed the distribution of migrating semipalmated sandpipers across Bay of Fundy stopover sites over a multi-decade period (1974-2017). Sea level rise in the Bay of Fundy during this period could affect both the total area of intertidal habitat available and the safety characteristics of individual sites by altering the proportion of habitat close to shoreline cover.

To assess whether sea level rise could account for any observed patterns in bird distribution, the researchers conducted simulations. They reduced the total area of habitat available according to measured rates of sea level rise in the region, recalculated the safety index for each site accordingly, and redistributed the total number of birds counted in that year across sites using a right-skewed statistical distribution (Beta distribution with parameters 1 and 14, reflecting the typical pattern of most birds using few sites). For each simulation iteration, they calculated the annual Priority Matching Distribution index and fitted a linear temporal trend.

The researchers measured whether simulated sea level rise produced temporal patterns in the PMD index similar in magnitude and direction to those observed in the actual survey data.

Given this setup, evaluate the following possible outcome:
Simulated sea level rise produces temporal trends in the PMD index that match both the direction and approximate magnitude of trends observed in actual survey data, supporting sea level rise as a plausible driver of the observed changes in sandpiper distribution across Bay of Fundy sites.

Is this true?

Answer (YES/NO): NO